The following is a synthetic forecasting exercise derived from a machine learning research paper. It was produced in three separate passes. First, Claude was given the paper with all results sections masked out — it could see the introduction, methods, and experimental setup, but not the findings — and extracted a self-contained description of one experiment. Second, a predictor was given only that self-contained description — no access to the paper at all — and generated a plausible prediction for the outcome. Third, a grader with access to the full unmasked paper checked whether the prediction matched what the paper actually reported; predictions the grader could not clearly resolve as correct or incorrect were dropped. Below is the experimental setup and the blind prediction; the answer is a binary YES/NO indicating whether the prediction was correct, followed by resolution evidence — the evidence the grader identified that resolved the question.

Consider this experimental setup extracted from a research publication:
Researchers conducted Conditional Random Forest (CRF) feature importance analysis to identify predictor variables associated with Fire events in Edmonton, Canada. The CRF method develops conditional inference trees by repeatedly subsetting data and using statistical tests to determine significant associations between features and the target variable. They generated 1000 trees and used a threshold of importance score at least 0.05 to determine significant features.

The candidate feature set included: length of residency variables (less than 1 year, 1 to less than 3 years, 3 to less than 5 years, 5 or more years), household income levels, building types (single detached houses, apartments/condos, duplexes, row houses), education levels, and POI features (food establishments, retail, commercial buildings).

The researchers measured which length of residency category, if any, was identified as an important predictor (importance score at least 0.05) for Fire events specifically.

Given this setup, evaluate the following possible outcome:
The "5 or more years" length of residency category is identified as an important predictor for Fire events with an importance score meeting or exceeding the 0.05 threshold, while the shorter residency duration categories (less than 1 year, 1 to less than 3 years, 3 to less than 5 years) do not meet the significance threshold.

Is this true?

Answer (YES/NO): NO